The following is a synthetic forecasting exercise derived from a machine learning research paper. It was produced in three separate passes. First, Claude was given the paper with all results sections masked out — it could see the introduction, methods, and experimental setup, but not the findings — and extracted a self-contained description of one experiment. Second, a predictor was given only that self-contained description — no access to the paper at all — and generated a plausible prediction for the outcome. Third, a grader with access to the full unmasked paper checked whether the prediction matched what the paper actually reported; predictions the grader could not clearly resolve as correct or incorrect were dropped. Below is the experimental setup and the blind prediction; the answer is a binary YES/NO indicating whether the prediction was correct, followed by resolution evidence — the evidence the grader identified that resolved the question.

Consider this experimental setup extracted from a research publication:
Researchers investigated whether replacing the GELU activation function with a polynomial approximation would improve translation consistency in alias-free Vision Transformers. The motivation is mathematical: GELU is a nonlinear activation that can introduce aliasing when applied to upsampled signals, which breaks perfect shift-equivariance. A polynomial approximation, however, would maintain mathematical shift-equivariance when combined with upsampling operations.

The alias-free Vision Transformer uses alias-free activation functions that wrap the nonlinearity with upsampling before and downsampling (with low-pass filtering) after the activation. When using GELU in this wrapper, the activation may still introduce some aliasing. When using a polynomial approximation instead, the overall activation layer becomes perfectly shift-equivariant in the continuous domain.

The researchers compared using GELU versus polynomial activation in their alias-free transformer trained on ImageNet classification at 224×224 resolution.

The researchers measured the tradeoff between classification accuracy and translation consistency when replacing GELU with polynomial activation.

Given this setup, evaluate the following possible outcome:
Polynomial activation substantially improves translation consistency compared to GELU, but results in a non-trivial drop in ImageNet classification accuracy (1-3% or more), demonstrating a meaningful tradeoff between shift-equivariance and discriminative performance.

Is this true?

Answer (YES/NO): NO